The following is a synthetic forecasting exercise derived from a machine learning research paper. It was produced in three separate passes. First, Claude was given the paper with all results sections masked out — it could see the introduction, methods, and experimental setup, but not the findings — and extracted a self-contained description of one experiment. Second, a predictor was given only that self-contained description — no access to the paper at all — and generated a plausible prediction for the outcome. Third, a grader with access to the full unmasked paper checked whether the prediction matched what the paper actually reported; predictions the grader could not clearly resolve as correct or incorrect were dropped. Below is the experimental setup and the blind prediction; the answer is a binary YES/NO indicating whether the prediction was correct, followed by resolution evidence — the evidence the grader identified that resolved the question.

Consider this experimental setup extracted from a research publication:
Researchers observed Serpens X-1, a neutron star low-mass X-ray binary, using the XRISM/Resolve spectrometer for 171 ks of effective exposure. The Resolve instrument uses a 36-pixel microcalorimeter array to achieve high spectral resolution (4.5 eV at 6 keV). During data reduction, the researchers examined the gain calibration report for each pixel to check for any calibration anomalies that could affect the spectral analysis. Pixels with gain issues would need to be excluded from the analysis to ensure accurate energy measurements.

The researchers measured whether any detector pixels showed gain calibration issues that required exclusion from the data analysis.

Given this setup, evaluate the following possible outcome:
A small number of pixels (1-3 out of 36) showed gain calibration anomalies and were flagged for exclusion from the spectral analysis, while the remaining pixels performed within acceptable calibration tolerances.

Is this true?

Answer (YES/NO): YES